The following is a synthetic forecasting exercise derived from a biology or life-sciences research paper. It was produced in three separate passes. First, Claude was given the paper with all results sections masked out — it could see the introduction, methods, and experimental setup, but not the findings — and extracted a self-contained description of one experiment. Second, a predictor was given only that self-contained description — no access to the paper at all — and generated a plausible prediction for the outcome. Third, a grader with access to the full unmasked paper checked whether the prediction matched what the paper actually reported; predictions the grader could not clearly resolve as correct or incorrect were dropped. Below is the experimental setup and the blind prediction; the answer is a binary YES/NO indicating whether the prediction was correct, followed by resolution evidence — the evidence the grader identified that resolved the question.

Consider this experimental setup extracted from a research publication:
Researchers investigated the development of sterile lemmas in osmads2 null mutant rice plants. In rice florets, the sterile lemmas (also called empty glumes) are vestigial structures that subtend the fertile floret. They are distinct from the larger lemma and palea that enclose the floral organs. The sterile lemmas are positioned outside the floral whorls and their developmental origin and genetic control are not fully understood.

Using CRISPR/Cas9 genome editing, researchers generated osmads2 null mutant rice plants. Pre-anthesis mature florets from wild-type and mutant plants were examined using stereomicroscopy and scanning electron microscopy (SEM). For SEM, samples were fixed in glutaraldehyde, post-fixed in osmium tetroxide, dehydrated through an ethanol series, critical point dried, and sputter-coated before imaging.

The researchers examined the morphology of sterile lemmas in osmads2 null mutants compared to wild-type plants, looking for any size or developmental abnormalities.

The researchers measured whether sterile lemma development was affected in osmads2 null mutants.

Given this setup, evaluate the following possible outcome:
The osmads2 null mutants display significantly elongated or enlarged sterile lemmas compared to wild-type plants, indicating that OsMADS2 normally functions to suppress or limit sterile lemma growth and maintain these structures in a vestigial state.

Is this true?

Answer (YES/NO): NO